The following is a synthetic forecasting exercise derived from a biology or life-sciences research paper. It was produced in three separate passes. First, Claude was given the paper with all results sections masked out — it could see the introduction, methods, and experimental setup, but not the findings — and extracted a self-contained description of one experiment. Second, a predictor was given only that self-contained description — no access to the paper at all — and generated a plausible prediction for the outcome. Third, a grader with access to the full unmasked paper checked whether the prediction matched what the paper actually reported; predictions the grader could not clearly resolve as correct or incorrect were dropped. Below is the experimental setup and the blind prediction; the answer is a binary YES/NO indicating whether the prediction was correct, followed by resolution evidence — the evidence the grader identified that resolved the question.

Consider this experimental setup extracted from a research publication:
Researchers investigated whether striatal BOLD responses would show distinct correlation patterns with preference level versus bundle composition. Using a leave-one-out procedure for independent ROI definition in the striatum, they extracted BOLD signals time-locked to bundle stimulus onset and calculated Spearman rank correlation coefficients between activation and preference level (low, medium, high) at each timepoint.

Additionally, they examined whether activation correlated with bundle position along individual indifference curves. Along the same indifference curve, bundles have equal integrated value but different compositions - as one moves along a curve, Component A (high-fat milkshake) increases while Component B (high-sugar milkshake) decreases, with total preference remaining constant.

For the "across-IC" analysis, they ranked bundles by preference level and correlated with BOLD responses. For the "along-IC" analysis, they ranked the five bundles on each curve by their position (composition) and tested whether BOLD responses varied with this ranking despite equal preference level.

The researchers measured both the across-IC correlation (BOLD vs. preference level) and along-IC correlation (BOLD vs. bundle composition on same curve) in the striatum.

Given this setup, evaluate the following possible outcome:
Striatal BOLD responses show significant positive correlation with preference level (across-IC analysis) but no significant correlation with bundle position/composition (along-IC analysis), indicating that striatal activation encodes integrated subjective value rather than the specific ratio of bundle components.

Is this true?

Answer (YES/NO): YES